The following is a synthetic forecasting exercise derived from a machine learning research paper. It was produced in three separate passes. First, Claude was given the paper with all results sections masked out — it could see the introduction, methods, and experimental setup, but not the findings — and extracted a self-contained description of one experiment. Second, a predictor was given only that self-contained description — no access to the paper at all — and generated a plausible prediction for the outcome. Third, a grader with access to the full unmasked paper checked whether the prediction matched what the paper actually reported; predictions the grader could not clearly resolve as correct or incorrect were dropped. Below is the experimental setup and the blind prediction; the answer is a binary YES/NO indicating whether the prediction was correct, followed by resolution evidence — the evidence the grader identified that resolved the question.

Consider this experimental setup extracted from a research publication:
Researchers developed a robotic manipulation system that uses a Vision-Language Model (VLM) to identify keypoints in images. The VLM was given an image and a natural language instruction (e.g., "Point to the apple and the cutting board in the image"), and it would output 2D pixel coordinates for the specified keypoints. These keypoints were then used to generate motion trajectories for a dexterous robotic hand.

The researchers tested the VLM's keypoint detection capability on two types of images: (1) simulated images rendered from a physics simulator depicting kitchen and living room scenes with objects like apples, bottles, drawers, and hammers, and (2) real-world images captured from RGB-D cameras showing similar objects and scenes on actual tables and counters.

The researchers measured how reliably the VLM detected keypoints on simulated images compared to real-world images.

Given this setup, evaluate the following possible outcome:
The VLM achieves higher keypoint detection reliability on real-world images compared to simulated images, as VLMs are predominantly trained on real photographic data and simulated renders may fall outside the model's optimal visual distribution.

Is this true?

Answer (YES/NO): YES